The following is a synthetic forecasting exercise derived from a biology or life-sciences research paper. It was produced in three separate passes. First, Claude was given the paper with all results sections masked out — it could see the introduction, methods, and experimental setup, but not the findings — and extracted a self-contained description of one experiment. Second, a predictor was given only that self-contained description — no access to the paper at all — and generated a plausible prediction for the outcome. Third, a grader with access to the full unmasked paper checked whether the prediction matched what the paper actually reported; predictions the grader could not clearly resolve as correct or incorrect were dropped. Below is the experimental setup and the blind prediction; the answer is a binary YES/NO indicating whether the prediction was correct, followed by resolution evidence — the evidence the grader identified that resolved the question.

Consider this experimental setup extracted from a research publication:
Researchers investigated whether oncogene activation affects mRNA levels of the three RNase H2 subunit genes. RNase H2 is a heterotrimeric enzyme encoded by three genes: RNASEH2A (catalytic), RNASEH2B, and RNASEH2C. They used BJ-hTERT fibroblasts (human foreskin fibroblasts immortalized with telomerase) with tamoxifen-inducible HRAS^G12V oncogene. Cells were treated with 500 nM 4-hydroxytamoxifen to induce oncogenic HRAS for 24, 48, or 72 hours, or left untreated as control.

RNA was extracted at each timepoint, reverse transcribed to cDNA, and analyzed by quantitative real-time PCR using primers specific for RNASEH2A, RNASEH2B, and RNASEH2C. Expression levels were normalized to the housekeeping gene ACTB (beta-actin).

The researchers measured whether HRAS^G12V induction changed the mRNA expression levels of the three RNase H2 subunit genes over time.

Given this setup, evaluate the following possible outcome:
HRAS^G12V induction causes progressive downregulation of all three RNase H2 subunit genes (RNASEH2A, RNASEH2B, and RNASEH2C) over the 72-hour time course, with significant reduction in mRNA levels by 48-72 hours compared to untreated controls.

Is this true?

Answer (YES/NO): NO